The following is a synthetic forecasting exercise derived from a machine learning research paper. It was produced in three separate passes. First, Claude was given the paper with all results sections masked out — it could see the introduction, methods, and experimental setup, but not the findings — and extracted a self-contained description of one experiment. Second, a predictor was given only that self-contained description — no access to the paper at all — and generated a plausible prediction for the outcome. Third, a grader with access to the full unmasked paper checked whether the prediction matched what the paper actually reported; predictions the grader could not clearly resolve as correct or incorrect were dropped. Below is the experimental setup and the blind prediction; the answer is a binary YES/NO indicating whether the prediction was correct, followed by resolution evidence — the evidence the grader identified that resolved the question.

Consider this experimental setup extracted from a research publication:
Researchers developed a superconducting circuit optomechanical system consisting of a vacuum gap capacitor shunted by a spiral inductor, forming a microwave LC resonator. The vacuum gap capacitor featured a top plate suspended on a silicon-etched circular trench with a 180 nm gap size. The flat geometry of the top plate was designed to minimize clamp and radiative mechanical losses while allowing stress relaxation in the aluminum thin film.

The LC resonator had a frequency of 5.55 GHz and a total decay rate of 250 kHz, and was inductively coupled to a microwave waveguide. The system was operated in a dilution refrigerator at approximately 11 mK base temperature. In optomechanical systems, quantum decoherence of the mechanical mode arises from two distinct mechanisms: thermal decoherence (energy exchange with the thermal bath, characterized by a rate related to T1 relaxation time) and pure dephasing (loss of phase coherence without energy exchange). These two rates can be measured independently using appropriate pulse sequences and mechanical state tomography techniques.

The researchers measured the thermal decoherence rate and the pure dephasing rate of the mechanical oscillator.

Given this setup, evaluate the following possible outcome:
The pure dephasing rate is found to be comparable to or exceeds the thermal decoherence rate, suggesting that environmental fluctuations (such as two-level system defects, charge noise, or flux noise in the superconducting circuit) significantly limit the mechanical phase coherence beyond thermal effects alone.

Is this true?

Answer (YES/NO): NO